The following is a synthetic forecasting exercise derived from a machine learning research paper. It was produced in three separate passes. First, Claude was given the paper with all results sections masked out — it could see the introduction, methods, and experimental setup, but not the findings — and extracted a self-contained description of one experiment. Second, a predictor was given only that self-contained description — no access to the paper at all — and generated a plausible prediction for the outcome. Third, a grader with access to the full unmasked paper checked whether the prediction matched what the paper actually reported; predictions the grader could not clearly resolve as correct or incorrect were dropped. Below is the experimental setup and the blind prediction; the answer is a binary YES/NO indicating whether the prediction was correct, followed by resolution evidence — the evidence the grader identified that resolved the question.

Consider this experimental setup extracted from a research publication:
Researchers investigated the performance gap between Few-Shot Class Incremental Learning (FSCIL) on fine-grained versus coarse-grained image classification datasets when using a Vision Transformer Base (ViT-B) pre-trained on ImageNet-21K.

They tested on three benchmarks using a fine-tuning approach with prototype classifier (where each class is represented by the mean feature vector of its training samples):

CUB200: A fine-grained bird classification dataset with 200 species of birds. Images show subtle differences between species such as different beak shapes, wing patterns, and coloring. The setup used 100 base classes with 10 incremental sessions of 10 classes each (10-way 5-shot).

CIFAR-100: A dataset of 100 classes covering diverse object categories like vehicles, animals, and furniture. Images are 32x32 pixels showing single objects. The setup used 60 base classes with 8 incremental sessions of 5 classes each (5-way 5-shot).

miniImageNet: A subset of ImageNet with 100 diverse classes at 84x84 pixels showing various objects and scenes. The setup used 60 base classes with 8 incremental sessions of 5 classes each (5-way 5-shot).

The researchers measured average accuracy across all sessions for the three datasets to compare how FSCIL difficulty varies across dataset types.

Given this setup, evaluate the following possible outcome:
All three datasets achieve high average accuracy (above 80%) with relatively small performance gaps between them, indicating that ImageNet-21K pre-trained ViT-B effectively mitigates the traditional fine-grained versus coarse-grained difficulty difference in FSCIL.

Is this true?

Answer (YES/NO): NO